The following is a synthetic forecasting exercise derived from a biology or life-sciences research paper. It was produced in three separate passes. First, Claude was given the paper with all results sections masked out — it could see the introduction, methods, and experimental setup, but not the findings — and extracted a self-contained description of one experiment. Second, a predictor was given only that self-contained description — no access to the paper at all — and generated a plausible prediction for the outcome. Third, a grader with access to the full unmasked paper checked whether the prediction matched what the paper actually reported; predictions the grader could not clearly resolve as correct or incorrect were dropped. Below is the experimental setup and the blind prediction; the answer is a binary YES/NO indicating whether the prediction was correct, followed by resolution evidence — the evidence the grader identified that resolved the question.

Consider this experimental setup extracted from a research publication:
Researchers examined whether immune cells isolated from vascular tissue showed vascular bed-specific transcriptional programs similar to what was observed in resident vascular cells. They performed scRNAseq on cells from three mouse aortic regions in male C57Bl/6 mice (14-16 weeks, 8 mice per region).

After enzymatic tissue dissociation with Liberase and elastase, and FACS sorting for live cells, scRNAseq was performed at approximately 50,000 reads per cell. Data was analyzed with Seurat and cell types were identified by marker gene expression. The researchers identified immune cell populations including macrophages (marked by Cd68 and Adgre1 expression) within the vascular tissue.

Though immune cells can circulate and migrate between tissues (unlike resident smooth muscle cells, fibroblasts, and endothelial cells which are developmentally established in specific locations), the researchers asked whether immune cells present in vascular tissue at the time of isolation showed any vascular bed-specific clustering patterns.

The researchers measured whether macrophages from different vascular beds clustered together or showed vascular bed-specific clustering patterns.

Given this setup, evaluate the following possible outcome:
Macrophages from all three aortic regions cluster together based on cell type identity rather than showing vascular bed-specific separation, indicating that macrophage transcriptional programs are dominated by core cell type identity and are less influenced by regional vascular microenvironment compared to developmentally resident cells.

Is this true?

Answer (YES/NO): YES